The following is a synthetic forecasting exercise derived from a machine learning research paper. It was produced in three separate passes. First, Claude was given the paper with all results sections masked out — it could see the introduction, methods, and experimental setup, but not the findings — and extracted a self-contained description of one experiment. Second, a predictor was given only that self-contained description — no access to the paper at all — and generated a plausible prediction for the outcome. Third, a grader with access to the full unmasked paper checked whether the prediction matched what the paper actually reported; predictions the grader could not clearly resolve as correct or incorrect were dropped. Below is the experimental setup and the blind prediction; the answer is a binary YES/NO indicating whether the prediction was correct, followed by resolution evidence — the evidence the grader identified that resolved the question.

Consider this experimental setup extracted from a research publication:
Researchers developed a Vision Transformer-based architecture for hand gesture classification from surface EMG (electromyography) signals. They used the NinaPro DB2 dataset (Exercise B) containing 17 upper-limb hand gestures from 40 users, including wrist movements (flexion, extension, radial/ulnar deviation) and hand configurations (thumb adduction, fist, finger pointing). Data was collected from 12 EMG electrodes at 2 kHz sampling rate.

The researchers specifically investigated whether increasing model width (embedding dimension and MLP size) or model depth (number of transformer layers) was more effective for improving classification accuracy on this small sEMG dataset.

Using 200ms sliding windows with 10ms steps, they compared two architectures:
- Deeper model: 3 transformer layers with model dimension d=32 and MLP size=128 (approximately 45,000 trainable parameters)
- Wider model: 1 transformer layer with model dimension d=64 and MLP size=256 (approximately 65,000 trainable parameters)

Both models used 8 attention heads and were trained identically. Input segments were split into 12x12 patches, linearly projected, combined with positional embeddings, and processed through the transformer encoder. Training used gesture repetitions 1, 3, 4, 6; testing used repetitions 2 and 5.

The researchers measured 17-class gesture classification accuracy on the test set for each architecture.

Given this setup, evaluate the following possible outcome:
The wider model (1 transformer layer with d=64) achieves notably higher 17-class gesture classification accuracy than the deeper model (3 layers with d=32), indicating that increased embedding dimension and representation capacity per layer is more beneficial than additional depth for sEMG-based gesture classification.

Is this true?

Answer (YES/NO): YES